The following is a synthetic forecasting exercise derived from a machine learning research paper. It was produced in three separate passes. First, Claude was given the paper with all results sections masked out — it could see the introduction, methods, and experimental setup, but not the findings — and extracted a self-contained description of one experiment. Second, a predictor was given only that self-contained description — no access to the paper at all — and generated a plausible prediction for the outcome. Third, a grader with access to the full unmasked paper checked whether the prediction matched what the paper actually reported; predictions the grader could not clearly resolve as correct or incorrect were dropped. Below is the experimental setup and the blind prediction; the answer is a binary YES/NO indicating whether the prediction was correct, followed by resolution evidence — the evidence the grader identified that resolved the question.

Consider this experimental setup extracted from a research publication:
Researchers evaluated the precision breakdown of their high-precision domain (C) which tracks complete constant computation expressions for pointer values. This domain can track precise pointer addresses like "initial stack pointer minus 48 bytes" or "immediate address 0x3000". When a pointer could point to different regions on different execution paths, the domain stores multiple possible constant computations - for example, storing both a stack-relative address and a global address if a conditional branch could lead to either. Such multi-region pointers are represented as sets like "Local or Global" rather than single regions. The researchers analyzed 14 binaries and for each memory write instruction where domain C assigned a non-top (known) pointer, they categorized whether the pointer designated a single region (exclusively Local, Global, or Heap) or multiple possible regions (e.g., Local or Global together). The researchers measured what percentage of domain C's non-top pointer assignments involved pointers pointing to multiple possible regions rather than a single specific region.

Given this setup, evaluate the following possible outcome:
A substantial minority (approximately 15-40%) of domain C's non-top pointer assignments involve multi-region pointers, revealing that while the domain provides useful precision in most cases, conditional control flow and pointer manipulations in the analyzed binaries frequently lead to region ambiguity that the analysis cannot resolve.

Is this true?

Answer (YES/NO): NO